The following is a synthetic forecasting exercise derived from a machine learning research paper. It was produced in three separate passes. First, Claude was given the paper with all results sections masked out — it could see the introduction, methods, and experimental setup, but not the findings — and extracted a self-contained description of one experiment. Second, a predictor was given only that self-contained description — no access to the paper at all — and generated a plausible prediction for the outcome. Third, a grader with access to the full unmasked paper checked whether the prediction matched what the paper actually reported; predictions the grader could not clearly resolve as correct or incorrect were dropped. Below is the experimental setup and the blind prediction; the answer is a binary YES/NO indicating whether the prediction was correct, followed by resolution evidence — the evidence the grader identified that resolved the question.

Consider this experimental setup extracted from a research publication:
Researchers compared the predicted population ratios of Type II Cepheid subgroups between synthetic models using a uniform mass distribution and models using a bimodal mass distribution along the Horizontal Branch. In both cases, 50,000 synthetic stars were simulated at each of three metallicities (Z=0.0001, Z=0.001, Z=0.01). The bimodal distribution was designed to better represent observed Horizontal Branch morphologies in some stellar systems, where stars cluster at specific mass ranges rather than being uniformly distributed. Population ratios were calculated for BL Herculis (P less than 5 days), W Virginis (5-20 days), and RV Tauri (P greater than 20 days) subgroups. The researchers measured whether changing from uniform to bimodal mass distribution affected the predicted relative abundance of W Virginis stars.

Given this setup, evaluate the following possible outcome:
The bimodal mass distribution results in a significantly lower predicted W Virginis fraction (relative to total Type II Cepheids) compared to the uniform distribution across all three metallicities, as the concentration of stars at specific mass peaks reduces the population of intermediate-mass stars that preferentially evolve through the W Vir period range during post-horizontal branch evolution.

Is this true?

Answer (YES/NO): NO